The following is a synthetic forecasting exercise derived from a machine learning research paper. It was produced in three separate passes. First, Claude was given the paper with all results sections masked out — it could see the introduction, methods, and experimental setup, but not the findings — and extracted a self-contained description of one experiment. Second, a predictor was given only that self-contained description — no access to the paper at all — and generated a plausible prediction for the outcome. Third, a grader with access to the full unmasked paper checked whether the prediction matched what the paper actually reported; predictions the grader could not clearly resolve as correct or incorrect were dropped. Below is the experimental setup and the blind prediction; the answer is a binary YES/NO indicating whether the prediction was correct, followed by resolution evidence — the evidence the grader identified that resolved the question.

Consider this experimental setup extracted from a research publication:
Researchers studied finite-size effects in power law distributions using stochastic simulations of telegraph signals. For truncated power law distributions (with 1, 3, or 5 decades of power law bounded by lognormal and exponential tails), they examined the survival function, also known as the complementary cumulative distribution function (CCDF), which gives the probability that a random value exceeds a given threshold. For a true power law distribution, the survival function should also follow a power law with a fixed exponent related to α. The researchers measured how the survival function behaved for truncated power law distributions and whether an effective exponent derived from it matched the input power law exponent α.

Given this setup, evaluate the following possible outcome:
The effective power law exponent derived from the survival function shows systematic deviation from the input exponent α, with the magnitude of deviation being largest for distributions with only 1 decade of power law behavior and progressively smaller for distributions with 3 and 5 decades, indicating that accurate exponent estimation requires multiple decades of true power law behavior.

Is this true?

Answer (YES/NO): YES